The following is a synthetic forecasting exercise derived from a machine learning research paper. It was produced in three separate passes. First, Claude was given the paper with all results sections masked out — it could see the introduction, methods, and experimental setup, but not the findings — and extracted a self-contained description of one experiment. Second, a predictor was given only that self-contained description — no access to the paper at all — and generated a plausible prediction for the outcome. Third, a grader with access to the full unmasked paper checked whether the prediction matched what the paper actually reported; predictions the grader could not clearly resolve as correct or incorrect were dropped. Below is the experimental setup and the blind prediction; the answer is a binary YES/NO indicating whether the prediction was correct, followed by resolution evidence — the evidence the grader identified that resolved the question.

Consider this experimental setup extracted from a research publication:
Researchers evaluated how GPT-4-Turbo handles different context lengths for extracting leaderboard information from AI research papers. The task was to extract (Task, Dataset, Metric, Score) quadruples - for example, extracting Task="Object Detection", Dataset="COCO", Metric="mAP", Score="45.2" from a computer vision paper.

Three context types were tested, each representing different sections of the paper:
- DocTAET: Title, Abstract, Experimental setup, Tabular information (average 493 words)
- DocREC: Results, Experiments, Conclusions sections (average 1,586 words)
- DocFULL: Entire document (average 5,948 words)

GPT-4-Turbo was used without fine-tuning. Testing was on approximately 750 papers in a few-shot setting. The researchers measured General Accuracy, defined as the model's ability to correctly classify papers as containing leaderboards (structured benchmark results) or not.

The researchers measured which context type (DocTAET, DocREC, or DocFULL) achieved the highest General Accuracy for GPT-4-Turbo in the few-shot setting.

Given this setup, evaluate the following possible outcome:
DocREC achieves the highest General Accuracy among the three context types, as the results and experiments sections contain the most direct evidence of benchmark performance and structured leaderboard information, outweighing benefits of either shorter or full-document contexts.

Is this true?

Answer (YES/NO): YES